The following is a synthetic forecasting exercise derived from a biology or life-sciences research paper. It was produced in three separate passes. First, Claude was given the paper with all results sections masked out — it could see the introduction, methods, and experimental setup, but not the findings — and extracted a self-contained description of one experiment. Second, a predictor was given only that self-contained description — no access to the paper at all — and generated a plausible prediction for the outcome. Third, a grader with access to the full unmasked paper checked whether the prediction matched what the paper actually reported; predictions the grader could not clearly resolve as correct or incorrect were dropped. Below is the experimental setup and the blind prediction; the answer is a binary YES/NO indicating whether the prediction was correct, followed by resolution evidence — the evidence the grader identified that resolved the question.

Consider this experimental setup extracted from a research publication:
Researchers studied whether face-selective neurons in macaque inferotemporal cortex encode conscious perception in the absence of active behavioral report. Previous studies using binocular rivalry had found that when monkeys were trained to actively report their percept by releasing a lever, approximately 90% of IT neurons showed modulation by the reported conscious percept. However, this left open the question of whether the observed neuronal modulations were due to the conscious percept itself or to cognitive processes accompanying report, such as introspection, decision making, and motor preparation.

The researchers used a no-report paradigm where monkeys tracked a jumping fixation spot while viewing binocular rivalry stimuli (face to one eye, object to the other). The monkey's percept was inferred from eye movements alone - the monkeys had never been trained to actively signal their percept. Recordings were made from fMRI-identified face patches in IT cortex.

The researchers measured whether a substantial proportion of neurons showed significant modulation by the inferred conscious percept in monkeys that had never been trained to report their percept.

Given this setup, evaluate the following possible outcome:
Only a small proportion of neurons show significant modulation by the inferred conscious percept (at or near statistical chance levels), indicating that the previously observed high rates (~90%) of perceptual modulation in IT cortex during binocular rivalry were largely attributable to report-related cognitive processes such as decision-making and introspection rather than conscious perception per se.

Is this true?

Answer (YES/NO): NO